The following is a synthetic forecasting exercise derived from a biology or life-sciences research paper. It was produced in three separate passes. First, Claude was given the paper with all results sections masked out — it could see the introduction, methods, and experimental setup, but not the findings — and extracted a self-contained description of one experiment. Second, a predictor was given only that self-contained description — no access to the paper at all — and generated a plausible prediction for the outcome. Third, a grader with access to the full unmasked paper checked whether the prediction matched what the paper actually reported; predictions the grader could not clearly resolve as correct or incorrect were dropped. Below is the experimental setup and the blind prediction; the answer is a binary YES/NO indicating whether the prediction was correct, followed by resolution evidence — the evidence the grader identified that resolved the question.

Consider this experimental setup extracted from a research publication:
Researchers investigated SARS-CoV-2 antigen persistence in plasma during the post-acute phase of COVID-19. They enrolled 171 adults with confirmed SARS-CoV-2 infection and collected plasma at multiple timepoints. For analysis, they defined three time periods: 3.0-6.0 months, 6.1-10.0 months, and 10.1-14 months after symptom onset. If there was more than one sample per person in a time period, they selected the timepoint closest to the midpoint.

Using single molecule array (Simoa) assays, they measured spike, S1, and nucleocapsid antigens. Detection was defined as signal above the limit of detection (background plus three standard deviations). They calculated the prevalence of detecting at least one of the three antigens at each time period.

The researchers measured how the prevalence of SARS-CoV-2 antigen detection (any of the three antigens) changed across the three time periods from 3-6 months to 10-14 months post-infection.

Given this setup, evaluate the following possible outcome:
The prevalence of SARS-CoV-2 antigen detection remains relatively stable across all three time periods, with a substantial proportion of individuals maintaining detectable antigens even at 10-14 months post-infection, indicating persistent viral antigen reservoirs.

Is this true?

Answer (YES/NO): NO